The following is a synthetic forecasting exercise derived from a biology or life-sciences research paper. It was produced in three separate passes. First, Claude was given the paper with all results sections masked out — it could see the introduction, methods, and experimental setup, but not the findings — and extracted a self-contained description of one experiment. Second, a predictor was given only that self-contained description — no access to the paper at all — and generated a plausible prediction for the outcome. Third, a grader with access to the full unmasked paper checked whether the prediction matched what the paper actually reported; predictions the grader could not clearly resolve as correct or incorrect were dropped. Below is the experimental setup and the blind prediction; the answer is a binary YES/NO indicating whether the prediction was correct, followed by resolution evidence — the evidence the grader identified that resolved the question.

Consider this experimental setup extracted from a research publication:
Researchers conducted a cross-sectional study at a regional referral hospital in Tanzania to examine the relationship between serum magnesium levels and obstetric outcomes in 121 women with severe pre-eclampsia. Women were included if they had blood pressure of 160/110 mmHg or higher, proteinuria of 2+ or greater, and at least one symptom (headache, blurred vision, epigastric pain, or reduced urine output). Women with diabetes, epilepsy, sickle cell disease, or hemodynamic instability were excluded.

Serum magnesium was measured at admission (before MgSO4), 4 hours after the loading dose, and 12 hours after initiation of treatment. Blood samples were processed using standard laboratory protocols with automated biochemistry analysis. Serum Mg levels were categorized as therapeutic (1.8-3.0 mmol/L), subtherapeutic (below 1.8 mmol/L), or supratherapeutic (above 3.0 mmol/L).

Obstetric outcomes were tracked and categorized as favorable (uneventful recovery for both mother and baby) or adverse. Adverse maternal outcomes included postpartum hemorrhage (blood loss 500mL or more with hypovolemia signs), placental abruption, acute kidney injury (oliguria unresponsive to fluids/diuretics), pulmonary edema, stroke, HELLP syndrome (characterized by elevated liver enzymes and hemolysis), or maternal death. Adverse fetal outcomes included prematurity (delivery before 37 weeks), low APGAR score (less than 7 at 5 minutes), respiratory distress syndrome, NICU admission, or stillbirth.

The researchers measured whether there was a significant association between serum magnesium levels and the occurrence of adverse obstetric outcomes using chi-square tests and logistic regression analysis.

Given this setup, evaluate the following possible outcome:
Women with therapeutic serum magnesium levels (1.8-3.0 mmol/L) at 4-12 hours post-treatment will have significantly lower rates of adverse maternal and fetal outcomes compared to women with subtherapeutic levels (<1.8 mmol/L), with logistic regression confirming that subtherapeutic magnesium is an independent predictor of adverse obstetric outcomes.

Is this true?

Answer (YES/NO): NO